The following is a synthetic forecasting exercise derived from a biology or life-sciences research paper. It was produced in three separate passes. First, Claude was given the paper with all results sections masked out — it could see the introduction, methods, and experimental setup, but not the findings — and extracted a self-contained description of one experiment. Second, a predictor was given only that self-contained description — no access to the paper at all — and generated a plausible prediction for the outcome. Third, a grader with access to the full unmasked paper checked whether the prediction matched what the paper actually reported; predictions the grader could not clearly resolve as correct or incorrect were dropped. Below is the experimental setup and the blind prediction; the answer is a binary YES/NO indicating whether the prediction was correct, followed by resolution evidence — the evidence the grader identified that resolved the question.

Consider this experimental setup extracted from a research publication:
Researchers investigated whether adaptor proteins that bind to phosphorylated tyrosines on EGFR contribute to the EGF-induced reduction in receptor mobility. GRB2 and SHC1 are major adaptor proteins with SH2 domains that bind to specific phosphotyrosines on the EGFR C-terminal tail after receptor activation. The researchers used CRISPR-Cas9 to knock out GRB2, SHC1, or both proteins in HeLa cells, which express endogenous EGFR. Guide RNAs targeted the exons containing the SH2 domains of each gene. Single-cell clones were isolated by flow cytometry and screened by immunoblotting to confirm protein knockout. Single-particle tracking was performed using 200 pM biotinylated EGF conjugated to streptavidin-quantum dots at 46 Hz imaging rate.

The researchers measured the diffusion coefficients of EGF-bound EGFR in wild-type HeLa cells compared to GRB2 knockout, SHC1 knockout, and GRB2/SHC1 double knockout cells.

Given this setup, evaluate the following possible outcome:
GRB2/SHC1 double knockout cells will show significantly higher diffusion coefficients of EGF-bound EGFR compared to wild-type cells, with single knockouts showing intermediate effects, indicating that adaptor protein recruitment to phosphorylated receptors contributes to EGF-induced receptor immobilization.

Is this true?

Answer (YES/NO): NO